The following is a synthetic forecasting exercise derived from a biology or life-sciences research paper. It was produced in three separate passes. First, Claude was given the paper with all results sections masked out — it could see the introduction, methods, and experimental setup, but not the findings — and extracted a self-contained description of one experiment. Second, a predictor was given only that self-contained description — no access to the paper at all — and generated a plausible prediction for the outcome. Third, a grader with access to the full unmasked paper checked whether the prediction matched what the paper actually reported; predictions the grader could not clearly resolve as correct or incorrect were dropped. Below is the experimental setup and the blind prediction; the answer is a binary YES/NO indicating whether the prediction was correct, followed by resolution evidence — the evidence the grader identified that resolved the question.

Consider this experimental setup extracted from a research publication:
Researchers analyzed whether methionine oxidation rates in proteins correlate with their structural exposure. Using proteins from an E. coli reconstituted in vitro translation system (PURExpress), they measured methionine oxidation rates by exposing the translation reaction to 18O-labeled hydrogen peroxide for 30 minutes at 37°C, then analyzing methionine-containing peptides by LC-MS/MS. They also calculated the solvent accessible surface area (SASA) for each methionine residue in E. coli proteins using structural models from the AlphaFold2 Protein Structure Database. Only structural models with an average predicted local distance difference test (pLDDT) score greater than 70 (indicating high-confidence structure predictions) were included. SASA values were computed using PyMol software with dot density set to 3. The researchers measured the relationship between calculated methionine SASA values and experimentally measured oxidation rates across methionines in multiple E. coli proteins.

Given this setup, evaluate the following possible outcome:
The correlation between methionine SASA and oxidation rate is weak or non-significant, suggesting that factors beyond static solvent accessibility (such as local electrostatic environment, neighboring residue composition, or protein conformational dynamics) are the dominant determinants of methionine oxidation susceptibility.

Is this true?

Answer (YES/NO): NO